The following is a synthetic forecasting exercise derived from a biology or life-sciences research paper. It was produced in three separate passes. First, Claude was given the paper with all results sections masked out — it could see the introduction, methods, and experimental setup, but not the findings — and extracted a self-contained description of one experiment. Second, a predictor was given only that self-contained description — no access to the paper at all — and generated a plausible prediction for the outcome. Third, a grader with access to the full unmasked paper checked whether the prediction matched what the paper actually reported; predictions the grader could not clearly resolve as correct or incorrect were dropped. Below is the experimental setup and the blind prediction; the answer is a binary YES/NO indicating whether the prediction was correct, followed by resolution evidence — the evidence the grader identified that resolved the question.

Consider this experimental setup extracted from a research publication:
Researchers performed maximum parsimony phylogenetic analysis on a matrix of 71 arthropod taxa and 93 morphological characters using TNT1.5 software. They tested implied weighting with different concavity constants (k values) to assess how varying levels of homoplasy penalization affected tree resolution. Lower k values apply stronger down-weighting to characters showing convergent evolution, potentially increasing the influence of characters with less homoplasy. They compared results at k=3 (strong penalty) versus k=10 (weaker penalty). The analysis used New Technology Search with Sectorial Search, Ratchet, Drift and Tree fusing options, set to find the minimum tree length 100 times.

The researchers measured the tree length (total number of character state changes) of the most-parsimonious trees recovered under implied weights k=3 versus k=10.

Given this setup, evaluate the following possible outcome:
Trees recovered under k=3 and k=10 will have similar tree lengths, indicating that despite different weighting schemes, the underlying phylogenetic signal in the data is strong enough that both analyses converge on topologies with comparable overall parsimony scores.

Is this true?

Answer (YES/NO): NO